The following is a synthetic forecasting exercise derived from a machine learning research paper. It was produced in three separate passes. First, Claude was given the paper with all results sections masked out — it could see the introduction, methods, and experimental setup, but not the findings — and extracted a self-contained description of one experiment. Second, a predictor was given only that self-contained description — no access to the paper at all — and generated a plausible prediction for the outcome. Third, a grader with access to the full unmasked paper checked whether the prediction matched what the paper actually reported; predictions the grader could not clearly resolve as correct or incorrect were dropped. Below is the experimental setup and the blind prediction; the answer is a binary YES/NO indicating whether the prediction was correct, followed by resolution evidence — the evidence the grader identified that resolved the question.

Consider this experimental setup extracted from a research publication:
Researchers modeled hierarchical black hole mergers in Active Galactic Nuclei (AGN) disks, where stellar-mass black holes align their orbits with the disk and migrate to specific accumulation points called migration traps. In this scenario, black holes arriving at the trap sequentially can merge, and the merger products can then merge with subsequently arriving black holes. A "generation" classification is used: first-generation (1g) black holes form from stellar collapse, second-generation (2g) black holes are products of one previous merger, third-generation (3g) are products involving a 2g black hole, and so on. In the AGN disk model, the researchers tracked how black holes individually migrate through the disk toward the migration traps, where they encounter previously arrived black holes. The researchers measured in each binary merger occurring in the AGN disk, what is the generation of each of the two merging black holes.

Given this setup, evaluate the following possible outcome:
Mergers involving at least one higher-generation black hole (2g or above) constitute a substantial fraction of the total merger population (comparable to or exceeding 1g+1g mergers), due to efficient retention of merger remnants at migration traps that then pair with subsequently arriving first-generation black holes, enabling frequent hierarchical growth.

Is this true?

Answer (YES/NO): YES